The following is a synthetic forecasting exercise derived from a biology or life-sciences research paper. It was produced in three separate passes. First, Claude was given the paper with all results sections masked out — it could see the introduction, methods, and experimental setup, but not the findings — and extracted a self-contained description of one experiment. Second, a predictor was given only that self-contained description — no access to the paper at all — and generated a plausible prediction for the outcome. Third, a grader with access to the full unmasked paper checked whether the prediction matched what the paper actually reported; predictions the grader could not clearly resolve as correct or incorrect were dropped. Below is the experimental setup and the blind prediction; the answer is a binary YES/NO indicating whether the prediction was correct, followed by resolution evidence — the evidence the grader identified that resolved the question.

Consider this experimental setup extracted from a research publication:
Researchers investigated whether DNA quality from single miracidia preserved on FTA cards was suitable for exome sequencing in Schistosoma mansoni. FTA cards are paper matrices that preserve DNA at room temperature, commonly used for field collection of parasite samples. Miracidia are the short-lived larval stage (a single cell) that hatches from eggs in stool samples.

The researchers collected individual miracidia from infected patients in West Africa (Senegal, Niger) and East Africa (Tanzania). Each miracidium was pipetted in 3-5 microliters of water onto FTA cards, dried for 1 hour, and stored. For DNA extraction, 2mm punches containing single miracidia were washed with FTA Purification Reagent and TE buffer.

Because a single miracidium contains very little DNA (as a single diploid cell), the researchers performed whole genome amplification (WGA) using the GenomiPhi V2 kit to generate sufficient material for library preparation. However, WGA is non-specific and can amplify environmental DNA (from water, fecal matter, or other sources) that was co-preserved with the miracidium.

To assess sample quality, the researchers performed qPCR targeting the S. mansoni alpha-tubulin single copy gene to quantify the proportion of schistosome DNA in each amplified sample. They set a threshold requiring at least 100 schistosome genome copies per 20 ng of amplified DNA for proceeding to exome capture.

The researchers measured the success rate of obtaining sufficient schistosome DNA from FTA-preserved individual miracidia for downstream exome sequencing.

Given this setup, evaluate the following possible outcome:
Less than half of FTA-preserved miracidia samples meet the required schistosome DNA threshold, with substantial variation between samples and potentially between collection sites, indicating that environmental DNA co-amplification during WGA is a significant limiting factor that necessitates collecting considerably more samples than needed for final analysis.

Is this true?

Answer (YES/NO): NO